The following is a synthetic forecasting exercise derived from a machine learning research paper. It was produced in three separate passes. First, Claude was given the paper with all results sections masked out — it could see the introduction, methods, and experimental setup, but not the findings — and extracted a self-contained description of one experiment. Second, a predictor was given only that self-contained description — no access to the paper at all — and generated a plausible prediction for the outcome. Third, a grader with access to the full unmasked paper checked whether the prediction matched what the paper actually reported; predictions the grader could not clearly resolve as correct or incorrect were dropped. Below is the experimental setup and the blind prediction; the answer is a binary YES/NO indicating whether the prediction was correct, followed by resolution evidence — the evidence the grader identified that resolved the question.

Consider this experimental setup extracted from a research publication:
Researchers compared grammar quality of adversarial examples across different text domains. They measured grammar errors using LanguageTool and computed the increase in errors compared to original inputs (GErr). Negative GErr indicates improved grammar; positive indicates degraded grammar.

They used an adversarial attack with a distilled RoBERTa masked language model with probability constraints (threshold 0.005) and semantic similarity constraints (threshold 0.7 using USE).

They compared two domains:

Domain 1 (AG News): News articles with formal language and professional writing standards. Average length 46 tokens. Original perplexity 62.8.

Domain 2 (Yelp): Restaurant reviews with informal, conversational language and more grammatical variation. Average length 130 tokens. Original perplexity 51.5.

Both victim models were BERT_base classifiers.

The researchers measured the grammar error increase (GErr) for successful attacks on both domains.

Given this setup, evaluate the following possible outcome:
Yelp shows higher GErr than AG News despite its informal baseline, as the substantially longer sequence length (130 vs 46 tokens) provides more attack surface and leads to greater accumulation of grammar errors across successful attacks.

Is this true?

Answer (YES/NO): YES